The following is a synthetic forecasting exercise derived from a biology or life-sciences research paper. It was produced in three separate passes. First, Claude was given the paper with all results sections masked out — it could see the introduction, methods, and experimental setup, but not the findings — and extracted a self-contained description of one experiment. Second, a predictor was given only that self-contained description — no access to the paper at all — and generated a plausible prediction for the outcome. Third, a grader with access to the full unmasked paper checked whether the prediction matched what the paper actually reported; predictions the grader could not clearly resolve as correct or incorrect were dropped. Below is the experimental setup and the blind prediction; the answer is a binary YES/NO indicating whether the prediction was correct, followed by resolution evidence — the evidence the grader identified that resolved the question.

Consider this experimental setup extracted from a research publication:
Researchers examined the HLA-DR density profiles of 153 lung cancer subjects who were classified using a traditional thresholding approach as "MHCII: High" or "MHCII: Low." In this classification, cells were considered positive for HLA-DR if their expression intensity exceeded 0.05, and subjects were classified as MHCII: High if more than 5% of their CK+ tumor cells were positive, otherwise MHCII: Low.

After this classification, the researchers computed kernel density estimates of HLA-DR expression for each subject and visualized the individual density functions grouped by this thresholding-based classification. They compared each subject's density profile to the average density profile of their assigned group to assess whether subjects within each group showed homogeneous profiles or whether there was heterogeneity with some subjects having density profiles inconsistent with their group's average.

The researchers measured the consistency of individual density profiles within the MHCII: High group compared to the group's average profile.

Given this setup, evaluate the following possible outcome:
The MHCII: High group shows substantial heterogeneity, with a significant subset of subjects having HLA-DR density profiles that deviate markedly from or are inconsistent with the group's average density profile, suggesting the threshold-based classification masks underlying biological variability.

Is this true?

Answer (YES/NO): YES